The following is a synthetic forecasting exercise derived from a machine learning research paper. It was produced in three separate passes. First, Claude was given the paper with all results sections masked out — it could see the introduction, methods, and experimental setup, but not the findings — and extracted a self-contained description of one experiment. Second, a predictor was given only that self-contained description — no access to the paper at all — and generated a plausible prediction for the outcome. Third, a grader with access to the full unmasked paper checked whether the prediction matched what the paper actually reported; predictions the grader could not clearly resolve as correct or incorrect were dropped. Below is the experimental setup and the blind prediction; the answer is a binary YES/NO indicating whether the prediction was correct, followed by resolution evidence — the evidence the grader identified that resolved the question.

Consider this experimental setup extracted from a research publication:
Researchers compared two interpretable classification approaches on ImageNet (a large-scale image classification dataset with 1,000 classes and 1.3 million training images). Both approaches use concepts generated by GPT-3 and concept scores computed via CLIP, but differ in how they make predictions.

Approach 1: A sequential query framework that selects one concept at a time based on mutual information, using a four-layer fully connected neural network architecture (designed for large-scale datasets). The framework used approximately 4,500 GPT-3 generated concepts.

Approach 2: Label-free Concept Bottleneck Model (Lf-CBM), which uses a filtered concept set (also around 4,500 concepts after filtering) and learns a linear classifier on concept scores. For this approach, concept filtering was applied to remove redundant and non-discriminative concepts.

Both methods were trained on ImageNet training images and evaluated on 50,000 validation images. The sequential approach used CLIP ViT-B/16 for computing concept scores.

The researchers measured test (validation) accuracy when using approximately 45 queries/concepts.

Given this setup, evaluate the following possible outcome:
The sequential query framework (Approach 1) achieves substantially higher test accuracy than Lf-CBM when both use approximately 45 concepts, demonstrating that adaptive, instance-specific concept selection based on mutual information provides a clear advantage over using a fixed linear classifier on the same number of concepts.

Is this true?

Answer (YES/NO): NO